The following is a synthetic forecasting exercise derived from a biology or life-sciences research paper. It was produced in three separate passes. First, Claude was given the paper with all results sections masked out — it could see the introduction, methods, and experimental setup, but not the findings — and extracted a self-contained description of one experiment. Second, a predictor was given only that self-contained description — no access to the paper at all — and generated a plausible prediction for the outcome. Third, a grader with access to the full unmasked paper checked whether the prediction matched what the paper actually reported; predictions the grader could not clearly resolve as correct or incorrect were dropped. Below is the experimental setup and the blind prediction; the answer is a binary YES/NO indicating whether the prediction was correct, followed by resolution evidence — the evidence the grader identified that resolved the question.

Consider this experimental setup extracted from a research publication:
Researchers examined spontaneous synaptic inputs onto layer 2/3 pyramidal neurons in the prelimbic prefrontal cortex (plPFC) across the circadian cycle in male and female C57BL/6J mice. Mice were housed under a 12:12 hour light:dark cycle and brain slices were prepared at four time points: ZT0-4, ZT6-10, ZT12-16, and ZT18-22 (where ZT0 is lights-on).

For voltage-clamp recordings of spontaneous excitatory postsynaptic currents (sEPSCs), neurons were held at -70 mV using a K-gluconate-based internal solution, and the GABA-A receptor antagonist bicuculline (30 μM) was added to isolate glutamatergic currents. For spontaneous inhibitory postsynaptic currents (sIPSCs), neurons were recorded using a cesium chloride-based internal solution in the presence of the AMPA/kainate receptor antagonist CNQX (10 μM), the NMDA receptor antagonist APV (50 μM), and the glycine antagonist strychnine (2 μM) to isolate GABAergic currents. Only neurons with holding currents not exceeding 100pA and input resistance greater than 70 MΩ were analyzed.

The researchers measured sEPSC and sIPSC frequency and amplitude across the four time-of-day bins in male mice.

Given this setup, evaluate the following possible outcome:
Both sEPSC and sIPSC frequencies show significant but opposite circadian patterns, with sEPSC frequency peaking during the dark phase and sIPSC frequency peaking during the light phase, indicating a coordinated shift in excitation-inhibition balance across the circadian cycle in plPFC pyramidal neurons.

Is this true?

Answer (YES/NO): NO